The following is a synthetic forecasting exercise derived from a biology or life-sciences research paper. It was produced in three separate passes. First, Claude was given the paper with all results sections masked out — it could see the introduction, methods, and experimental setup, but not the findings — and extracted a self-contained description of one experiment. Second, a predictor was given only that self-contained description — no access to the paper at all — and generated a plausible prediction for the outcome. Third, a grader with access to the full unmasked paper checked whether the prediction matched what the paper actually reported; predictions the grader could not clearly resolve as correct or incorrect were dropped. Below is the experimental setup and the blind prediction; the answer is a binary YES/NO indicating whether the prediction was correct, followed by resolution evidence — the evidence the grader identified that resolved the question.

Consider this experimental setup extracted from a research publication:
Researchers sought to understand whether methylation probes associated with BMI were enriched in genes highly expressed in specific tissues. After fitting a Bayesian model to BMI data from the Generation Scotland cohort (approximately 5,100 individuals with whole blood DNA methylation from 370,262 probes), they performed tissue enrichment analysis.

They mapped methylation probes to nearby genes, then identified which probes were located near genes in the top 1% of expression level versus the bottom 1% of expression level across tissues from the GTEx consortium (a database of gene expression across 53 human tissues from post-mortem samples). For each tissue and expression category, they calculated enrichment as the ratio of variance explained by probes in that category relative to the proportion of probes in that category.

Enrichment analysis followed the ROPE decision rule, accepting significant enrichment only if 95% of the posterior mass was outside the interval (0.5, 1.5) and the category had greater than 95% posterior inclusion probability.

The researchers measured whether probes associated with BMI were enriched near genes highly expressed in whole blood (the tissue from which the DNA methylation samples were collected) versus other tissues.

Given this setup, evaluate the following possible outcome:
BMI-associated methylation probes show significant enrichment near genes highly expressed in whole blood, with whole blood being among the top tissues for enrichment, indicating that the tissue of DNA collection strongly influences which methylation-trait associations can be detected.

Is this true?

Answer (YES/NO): NO